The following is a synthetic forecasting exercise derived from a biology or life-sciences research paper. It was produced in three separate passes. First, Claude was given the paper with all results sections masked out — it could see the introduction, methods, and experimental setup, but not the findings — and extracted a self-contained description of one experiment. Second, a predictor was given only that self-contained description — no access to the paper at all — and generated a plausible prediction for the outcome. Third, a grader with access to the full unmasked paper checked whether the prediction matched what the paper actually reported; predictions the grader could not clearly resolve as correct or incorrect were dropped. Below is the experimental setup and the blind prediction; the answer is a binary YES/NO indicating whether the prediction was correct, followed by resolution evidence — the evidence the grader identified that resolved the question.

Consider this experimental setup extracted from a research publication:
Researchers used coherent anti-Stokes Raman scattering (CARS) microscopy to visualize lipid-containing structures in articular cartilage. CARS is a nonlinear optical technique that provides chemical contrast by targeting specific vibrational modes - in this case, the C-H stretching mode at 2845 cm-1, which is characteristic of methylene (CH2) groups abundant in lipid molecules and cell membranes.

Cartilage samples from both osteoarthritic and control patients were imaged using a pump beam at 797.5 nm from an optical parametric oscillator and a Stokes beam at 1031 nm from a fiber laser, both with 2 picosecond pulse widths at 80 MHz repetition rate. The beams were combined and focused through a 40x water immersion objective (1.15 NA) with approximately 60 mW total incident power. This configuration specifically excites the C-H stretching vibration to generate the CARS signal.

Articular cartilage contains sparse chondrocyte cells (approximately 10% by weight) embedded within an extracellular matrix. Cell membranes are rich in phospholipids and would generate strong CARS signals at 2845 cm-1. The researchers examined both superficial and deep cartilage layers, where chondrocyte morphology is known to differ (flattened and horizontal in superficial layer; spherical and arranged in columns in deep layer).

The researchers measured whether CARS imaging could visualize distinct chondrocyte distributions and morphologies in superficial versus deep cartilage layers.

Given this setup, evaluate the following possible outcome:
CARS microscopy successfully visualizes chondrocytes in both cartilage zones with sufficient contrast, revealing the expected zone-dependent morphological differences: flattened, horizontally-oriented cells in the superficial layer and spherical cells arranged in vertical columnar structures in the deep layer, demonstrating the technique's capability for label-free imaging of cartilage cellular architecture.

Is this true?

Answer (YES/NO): YES